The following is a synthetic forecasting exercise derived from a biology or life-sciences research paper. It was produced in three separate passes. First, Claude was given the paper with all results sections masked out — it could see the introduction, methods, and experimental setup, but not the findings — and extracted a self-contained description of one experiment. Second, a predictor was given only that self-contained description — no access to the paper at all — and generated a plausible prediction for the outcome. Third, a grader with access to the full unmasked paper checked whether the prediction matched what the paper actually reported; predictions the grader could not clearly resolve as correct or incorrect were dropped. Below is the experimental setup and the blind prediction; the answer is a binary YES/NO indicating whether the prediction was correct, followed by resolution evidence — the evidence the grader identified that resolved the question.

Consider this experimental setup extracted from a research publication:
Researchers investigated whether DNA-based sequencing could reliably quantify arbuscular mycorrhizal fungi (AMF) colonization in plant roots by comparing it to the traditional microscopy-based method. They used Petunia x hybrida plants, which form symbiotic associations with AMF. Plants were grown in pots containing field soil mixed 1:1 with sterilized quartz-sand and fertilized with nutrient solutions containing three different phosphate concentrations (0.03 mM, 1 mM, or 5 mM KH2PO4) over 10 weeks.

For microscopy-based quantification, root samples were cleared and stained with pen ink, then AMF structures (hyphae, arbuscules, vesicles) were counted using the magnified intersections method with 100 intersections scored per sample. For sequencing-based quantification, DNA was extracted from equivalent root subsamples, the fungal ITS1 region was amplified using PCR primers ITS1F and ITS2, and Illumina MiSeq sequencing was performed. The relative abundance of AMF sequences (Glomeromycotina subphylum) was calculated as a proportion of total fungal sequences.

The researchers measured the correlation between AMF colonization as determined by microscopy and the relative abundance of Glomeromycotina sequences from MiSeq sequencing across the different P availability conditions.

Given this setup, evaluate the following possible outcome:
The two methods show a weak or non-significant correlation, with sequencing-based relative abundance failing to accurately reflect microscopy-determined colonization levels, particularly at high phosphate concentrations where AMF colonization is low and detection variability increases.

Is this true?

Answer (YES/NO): NO